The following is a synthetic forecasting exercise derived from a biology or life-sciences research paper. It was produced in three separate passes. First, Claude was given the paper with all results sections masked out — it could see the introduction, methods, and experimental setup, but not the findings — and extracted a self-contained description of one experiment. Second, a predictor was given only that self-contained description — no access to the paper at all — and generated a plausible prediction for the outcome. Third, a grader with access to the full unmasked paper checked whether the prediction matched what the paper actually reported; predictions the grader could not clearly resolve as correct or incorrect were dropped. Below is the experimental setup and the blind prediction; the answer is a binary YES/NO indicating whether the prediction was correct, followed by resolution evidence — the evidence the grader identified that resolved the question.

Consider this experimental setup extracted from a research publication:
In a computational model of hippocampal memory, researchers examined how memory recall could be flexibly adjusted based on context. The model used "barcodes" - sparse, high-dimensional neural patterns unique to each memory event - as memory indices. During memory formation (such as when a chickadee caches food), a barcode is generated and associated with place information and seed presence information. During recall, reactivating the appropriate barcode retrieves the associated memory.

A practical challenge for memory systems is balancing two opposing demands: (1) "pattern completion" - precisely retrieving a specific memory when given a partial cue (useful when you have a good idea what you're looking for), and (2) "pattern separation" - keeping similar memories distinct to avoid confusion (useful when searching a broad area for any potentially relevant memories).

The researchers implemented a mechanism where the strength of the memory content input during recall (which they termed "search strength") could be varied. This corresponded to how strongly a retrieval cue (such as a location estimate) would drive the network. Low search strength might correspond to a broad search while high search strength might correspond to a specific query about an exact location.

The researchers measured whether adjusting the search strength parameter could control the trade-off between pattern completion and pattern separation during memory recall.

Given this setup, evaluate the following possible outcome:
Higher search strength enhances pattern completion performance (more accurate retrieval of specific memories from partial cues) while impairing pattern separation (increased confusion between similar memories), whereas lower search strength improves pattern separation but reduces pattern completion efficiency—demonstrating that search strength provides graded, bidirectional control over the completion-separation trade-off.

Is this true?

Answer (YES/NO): YES